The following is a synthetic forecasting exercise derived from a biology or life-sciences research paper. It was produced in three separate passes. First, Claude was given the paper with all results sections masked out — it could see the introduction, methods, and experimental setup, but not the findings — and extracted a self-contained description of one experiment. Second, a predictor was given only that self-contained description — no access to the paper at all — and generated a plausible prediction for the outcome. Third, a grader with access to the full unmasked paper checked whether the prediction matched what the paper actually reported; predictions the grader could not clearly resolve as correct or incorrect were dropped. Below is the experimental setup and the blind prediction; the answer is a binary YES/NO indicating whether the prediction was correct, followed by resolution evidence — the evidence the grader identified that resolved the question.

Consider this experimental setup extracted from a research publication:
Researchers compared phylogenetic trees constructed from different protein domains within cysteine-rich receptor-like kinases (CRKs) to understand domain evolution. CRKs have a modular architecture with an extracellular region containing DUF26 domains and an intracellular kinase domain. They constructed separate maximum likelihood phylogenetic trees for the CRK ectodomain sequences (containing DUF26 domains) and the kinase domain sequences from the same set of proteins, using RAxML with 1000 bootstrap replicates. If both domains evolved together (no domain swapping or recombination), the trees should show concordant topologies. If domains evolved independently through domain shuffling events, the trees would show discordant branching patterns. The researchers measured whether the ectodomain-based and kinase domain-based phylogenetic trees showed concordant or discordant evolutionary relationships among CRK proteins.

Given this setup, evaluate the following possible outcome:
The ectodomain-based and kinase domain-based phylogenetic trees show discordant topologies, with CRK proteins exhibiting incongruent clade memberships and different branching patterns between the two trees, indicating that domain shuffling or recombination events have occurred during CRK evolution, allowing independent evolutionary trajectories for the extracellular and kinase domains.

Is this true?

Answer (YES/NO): YES